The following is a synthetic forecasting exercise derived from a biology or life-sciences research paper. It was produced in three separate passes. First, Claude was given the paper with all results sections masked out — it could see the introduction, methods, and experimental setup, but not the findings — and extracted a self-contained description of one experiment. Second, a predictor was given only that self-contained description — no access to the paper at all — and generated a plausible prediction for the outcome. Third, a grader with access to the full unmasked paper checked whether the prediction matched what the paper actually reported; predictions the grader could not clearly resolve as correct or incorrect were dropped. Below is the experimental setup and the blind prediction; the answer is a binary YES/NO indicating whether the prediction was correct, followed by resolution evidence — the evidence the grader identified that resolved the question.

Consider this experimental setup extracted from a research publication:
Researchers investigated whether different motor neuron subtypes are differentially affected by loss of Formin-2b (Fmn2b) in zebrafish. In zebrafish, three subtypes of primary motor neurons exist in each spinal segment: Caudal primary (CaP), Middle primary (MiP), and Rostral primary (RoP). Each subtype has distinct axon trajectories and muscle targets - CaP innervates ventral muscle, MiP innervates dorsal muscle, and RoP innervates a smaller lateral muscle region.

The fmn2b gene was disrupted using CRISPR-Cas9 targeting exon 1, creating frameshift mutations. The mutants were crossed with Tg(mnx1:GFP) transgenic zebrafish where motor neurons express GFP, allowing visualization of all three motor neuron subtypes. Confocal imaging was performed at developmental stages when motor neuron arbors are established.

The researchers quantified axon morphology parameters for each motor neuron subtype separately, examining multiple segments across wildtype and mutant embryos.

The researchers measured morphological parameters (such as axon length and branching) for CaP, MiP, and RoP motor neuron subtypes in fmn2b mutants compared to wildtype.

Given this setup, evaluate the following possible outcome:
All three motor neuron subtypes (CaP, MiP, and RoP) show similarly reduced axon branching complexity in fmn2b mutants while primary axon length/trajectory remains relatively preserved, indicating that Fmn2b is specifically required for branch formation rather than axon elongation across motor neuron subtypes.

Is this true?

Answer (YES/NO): NO